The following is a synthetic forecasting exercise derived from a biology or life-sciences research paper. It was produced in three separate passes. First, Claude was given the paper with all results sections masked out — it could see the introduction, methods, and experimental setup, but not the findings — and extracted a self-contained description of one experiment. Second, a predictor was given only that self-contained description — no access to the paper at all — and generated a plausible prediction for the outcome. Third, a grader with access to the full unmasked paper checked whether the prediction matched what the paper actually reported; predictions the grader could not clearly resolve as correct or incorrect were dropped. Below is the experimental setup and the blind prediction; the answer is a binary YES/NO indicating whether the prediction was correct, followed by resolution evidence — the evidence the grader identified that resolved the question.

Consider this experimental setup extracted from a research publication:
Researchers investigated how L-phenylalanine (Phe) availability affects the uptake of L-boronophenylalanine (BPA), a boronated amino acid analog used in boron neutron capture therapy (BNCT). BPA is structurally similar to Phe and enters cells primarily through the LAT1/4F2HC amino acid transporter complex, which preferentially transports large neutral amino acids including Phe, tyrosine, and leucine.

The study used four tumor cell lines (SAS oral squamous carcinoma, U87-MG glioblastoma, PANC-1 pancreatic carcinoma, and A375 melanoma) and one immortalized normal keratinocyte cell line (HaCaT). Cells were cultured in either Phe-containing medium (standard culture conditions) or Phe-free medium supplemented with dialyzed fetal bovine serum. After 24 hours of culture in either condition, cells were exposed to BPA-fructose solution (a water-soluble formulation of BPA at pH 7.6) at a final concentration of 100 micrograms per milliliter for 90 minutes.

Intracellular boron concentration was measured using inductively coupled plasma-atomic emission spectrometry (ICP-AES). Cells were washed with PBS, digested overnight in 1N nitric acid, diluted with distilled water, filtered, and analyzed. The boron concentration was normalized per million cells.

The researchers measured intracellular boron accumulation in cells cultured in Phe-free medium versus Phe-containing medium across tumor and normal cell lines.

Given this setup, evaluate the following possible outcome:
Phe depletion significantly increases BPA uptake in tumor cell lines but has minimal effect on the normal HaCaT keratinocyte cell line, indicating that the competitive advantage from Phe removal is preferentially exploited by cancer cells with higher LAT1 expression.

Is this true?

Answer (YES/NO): NO